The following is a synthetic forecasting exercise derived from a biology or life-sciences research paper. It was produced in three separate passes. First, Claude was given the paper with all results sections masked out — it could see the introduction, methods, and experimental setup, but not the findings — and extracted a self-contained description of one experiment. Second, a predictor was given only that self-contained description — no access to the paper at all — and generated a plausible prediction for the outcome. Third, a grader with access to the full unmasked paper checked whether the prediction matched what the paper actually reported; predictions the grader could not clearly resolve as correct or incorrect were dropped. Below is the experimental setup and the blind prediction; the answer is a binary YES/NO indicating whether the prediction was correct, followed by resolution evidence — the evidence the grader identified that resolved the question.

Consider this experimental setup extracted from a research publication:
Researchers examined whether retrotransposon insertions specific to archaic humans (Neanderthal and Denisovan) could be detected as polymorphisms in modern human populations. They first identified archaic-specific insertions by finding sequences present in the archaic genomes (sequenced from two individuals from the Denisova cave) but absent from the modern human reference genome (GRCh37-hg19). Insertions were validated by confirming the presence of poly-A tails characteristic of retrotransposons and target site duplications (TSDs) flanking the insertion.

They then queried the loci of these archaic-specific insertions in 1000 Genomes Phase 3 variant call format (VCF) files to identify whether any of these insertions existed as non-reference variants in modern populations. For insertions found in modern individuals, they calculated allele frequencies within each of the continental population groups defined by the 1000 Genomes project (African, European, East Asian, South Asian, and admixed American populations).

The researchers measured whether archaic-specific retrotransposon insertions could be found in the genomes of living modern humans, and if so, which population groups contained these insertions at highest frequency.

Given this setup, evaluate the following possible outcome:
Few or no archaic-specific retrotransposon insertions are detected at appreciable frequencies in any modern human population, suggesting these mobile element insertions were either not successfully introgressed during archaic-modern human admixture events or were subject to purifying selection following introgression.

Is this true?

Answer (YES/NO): NO